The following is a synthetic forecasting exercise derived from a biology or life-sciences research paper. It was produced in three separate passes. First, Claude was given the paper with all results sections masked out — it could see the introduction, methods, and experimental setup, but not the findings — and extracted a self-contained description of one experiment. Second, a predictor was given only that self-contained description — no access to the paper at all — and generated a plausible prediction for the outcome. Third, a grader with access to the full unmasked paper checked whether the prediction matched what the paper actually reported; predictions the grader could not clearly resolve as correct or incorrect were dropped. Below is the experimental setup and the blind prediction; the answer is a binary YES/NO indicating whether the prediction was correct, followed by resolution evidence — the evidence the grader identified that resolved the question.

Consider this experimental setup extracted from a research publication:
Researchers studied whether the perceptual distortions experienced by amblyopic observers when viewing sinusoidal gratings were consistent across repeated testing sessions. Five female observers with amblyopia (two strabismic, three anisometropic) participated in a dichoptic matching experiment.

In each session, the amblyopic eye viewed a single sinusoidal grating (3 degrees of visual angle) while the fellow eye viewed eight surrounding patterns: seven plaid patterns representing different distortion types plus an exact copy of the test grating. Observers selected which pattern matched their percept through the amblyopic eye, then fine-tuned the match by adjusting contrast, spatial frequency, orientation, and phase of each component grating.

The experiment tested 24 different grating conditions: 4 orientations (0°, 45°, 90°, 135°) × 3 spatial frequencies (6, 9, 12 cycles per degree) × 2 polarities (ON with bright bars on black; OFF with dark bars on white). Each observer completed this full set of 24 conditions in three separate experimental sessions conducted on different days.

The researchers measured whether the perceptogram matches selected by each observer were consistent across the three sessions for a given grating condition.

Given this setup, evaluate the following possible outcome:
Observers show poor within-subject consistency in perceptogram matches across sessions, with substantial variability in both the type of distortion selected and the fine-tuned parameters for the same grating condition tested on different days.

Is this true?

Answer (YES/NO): NO